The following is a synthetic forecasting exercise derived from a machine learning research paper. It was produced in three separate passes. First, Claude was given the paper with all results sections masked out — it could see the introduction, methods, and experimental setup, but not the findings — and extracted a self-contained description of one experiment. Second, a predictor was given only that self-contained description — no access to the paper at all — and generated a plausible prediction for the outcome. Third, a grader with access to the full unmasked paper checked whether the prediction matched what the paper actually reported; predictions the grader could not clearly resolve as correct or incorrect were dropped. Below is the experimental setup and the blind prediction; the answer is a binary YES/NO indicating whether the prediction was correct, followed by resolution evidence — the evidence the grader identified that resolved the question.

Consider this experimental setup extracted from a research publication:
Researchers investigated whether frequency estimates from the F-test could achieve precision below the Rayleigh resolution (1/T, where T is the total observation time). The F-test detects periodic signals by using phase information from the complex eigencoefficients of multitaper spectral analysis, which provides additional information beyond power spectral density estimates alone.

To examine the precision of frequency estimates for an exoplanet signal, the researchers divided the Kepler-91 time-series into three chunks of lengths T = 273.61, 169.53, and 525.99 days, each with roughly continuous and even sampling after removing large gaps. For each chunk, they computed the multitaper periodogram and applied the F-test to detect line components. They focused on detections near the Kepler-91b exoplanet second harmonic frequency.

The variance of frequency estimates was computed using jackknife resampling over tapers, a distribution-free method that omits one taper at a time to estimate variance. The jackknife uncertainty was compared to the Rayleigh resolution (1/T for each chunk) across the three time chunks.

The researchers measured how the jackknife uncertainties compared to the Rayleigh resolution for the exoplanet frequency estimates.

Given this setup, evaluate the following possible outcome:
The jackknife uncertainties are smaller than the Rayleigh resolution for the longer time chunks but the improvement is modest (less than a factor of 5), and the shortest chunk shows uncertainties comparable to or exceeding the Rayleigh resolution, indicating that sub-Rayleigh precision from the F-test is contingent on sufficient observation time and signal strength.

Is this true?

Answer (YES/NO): NO